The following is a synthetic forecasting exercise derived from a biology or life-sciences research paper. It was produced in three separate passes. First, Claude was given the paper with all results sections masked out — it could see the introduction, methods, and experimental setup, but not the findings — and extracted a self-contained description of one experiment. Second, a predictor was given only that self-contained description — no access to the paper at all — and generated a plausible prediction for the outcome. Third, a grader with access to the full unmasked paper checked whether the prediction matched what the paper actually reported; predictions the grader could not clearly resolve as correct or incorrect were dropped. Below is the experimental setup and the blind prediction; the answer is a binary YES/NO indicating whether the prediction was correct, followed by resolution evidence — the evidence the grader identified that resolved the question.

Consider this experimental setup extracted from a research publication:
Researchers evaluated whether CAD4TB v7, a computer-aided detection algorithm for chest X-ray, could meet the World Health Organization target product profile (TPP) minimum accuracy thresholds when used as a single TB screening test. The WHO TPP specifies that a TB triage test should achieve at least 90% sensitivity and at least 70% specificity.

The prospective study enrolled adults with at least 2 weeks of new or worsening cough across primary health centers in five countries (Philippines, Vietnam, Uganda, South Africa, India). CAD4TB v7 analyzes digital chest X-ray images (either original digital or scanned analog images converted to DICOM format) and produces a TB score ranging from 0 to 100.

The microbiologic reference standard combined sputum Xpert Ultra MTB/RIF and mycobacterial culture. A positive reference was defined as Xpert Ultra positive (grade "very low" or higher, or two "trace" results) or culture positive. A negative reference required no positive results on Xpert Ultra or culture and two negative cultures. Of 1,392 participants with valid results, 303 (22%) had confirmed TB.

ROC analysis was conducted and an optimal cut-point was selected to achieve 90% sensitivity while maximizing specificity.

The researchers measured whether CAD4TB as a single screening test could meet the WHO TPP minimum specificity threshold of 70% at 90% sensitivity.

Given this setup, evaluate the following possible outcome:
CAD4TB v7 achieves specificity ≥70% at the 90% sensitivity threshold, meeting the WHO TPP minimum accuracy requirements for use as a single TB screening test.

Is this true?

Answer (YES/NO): YES